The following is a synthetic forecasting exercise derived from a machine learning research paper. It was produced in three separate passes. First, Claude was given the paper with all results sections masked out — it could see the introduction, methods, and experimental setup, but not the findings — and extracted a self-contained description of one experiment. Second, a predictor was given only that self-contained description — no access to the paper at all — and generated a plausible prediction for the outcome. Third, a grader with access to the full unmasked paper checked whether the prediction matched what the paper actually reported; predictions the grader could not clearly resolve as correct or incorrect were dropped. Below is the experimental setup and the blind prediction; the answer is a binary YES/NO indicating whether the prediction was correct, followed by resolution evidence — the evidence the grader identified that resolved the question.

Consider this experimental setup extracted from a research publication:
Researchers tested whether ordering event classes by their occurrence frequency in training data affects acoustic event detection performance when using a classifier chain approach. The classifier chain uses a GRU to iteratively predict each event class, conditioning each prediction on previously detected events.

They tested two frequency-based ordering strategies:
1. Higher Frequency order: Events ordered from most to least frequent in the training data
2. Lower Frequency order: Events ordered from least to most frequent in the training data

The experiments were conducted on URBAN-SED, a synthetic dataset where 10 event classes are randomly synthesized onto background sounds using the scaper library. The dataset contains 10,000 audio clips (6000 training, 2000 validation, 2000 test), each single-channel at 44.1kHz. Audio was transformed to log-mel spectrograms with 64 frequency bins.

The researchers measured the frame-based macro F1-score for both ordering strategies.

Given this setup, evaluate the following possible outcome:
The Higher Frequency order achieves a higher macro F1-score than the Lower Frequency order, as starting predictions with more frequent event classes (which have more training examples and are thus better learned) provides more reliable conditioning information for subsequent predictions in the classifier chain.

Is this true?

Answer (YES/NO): NO